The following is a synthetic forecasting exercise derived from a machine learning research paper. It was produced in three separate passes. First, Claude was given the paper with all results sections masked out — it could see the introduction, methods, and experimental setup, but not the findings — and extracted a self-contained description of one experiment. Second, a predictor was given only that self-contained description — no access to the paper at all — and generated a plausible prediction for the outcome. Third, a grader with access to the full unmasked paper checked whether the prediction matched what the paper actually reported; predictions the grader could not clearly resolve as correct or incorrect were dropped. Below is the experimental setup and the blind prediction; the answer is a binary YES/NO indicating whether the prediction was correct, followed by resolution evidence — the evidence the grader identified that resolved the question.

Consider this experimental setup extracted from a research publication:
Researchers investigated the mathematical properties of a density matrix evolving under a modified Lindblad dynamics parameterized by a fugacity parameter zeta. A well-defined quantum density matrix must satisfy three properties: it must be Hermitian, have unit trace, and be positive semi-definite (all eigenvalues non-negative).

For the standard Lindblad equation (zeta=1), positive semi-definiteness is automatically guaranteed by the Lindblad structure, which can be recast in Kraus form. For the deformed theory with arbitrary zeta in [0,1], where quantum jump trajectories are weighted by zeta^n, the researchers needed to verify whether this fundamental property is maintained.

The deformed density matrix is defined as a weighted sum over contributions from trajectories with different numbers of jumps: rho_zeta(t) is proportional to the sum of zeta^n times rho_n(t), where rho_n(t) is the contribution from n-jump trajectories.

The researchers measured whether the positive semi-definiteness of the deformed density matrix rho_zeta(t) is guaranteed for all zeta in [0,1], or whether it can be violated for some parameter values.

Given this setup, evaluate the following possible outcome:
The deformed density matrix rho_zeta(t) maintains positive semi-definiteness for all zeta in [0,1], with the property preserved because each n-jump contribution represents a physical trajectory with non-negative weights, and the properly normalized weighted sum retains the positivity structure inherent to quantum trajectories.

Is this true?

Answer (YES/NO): YES